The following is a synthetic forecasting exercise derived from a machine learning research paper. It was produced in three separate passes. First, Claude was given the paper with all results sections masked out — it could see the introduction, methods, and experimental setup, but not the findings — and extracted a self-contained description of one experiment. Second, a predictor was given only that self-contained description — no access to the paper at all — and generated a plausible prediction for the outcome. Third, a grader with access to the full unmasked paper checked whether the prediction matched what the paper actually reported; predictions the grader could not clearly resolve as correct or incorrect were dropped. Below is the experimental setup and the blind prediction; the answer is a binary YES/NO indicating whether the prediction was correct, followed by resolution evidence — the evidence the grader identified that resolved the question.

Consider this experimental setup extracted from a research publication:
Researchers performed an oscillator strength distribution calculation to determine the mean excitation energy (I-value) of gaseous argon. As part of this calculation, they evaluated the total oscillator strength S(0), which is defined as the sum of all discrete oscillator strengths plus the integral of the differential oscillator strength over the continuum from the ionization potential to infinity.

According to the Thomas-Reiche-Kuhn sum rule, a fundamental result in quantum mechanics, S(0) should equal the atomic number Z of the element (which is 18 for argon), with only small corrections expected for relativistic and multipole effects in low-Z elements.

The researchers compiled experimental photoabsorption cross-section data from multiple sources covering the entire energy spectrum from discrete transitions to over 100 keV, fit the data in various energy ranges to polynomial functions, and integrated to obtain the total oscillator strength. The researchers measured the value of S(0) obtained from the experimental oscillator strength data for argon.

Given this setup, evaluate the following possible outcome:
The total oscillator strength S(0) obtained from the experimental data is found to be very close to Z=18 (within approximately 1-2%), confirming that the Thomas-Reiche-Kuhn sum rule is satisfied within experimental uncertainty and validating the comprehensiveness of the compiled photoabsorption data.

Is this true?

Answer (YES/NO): YES